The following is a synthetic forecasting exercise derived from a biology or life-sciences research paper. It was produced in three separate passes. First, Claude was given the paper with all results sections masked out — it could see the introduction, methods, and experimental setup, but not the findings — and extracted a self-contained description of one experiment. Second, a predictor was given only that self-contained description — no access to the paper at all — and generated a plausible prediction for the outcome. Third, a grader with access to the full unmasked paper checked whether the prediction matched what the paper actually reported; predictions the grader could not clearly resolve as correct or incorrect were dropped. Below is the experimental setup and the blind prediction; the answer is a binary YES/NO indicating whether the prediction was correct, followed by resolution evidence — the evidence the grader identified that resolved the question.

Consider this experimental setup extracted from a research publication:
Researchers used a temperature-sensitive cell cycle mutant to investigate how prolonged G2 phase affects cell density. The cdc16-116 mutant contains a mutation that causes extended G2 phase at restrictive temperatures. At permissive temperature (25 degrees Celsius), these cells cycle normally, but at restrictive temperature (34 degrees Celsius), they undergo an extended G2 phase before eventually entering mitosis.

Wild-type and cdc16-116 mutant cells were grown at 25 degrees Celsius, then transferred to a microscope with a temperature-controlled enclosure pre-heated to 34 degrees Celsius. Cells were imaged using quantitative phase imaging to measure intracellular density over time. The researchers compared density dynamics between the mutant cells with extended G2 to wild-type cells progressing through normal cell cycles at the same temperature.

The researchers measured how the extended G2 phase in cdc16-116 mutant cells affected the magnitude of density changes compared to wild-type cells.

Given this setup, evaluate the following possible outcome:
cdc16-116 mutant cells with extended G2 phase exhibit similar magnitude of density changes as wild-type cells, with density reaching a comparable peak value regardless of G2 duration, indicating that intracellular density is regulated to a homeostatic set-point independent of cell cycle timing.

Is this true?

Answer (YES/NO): NO